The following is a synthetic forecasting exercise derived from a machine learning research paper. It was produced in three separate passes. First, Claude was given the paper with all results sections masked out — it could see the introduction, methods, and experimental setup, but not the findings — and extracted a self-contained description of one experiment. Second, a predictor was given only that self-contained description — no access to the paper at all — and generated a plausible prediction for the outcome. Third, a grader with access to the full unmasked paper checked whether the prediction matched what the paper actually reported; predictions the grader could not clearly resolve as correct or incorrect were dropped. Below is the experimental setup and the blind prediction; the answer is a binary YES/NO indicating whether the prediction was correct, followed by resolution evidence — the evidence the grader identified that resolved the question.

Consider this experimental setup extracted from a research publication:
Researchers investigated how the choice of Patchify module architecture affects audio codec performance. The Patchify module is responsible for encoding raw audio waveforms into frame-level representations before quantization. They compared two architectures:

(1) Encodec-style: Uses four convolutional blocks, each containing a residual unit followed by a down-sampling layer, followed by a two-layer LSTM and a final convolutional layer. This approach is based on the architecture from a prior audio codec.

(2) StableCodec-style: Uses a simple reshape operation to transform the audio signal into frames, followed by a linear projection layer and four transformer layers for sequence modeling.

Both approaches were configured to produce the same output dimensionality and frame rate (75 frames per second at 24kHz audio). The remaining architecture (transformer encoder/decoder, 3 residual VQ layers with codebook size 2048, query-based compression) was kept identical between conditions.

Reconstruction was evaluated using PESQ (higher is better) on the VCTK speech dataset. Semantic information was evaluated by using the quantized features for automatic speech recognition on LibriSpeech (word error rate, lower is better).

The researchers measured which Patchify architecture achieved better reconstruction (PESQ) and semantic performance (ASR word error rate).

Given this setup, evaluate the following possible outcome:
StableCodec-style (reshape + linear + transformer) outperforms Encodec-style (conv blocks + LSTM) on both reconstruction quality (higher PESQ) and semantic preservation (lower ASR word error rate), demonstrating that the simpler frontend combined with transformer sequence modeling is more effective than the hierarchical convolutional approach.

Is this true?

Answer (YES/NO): NO